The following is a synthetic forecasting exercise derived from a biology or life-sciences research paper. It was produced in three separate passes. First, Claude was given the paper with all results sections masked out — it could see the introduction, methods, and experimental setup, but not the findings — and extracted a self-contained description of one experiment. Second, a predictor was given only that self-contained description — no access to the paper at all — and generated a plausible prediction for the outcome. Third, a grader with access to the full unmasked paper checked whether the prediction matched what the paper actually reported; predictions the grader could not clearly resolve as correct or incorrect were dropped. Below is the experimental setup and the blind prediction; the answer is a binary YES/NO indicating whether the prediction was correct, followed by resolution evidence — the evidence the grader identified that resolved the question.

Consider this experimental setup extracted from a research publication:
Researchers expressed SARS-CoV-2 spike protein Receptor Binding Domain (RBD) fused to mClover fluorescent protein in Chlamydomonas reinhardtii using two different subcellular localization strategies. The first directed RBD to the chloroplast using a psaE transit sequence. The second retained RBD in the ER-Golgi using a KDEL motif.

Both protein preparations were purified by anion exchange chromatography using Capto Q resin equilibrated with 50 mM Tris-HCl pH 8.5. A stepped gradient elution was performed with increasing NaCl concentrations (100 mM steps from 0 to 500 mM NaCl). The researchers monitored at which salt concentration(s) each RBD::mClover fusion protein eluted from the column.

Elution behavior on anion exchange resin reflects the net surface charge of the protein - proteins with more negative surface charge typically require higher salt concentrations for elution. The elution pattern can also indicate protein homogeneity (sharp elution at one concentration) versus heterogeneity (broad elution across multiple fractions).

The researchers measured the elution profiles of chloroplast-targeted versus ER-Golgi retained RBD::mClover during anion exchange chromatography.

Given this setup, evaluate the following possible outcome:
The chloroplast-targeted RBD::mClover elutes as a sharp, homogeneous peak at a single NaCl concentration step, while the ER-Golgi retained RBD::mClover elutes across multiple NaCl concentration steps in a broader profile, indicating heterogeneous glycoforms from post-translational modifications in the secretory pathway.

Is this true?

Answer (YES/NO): NO